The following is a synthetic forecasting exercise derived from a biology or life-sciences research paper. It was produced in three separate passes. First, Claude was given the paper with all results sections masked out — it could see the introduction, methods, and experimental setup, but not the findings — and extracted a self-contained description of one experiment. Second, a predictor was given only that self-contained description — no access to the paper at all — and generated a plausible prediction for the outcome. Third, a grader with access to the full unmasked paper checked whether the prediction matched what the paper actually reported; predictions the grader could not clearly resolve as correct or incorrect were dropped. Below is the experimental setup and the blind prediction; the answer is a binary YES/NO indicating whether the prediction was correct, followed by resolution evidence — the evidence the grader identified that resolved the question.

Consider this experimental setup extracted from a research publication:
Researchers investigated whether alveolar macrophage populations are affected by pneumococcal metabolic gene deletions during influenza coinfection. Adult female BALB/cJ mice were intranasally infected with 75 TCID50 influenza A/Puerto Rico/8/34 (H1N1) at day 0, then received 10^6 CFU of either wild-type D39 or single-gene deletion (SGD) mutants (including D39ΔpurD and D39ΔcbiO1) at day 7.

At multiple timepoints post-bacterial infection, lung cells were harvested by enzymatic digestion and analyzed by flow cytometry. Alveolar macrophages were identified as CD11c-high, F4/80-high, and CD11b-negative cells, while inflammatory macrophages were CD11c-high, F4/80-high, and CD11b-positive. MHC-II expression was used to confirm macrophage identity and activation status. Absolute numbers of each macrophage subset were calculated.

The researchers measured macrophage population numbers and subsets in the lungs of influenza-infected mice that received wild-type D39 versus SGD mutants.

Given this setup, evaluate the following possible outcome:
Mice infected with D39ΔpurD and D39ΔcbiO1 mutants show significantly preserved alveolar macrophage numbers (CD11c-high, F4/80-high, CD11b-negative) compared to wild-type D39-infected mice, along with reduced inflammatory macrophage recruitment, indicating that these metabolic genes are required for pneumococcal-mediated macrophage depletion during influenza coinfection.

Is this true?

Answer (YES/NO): NO